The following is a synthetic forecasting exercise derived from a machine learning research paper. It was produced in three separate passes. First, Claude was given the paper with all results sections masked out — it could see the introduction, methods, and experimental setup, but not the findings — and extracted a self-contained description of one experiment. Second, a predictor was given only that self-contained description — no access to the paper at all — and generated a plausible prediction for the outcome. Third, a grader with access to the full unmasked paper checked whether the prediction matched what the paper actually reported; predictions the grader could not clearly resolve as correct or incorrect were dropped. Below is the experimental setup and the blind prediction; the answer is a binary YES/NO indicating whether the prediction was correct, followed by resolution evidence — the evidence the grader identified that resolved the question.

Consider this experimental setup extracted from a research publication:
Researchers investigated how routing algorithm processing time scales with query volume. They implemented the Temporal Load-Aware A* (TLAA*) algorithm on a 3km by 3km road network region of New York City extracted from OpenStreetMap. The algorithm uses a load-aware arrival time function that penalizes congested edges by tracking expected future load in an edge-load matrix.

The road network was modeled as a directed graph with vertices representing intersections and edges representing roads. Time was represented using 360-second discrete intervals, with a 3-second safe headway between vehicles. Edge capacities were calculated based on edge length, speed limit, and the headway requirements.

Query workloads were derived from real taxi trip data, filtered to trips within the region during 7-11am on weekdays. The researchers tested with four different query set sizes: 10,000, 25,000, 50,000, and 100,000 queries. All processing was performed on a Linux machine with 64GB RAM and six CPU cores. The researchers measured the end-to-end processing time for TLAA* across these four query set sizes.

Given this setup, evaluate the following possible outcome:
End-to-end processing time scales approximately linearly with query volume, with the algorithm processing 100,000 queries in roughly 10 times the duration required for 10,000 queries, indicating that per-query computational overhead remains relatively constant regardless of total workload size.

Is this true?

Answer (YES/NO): NO